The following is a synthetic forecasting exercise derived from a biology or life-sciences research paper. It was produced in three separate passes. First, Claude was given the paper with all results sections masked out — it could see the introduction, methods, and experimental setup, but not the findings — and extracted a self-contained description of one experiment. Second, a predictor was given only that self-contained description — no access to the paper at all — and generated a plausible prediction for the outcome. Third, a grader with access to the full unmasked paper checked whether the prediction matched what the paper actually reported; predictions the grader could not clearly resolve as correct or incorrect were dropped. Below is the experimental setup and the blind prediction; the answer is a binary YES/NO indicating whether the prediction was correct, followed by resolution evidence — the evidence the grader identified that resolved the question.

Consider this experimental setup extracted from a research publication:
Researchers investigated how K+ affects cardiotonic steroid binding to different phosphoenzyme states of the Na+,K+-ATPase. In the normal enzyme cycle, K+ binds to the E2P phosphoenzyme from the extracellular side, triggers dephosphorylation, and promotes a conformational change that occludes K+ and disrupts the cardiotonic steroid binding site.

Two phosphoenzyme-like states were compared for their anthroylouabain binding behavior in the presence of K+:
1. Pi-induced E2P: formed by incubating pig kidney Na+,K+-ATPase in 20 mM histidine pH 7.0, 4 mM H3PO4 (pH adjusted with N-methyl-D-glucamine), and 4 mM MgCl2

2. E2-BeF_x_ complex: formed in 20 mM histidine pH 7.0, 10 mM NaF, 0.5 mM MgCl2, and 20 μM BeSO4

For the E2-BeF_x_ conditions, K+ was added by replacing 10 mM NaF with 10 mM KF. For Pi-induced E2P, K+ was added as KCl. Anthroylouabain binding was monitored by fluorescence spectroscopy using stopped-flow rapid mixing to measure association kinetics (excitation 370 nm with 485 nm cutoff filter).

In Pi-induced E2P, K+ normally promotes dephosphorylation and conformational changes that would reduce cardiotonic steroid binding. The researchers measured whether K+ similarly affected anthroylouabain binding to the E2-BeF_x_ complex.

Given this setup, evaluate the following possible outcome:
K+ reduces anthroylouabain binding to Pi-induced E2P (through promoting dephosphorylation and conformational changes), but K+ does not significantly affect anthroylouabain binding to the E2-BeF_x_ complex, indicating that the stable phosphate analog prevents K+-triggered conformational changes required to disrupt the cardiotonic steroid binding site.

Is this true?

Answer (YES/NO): NO